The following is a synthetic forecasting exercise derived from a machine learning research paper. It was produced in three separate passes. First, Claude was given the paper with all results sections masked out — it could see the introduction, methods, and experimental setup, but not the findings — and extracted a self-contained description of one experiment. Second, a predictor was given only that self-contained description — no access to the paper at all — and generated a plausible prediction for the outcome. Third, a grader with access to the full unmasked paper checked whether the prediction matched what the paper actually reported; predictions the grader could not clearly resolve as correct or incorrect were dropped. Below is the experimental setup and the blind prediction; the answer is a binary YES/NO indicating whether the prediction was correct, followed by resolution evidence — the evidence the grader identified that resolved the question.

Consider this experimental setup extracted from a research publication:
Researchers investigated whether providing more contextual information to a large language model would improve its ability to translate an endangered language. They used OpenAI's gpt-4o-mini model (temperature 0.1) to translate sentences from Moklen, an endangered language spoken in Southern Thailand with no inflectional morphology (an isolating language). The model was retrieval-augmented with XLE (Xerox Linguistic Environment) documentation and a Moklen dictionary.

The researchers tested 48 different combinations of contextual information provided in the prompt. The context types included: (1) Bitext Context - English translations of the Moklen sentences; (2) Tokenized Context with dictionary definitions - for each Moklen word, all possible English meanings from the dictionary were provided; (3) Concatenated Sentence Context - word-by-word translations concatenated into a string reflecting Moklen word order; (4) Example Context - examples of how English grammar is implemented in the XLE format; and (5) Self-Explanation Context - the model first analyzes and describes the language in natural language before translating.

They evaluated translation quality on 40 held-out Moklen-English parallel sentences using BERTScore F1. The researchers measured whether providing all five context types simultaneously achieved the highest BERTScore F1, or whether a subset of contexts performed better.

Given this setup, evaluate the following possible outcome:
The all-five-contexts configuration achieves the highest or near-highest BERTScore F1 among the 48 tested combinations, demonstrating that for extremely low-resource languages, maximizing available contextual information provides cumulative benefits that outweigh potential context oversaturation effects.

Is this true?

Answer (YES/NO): NO